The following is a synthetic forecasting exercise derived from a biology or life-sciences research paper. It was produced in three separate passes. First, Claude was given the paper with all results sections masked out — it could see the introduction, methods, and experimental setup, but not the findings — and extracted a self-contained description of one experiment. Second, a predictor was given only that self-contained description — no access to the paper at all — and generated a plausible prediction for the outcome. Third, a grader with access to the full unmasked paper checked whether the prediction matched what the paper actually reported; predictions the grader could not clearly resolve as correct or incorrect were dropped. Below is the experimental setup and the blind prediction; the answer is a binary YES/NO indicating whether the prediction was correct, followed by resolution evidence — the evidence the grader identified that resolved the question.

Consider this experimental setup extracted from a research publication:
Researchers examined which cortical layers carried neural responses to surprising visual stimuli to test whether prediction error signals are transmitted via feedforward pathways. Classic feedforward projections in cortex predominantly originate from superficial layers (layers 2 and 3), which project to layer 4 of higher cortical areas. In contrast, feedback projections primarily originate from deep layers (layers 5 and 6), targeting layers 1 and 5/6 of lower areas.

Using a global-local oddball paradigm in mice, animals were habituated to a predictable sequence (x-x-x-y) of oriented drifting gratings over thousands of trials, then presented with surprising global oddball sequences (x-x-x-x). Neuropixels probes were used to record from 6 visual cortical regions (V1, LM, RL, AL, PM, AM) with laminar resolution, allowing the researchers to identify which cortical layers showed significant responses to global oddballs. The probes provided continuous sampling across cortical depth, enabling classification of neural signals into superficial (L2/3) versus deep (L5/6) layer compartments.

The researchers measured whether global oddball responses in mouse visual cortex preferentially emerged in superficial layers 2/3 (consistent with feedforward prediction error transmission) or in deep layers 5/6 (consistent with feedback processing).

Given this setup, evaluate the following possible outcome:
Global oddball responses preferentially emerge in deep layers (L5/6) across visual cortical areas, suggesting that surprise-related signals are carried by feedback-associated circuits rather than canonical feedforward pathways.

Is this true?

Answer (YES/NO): YES